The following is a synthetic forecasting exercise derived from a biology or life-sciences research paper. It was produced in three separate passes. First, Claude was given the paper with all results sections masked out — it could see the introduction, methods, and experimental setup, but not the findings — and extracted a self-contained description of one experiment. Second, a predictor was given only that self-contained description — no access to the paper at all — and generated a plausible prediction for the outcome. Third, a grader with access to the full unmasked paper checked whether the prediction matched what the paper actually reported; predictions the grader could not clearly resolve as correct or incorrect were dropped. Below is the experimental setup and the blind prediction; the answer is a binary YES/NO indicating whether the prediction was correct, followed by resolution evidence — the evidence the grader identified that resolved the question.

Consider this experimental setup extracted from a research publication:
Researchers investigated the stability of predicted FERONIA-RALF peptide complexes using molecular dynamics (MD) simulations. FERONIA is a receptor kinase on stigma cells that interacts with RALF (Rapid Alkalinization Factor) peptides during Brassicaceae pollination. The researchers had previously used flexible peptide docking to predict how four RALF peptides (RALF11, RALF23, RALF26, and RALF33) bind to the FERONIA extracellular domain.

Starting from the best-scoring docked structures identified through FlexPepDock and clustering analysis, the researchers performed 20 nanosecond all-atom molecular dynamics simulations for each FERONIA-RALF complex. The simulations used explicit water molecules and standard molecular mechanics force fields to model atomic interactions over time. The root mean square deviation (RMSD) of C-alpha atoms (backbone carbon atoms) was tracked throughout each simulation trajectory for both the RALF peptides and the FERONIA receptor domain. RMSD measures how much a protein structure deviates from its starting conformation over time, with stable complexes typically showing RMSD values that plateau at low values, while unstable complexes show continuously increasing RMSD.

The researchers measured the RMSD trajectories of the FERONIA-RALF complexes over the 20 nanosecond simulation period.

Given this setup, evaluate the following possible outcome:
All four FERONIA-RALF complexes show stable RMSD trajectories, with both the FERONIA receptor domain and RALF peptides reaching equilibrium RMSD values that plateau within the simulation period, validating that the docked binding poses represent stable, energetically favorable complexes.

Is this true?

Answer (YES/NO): NO